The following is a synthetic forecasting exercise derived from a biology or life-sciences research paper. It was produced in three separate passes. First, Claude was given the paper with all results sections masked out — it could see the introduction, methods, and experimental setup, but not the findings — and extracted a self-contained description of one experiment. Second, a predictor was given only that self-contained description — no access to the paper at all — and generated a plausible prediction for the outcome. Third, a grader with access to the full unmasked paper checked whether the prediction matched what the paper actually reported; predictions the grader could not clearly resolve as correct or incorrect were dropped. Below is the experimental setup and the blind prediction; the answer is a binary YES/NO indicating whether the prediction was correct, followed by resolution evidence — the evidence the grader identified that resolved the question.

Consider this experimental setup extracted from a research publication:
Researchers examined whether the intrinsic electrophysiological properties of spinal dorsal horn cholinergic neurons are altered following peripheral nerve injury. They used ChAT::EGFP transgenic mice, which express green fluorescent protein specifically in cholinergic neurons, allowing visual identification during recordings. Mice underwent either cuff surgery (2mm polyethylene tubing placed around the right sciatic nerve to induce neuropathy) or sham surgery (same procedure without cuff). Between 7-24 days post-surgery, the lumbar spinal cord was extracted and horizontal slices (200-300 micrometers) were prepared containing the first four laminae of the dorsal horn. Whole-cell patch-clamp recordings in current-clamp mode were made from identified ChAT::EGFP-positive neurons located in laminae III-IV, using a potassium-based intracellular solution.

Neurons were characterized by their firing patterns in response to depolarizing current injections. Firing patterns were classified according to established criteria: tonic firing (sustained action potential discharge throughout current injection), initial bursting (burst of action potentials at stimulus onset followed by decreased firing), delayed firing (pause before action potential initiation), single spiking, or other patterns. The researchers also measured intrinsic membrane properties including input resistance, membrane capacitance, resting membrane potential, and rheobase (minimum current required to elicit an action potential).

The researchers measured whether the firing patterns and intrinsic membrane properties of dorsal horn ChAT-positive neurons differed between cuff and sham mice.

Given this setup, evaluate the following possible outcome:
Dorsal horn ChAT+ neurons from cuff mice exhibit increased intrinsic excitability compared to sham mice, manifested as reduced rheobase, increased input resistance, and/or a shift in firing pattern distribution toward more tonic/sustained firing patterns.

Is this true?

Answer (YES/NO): NO